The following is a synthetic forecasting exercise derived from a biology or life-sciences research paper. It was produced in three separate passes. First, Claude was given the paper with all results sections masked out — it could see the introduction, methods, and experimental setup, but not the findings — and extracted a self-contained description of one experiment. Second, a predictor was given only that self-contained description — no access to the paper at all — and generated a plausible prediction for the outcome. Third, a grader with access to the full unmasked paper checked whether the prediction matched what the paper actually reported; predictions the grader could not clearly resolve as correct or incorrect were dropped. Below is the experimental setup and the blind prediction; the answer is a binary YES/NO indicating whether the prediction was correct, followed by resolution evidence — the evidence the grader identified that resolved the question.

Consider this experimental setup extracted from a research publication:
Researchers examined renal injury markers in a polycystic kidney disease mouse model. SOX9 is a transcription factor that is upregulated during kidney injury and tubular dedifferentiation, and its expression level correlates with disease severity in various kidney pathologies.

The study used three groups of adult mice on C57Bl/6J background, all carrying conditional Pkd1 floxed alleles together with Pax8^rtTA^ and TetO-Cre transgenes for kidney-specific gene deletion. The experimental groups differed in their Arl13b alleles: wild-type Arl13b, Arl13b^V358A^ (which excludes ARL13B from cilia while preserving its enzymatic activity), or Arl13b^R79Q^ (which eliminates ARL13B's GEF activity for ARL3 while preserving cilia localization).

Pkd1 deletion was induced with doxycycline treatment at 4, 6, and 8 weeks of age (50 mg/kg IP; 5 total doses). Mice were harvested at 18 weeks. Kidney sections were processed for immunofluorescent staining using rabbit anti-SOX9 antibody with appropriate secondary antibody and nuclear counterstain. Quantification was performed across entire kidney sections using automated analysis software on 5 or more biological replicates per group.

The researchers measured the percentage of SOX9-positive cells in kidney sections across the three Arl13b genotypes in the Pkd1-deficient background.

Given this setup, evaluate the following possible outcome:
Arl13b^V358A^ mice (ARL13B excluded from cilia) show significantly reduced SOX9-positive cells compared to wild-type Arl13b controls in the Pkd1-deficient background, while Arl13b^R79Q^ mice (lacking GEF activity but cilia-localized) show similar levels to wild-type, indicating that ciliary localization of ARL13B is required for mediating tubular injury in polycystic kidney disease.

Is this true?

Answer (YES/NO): NO